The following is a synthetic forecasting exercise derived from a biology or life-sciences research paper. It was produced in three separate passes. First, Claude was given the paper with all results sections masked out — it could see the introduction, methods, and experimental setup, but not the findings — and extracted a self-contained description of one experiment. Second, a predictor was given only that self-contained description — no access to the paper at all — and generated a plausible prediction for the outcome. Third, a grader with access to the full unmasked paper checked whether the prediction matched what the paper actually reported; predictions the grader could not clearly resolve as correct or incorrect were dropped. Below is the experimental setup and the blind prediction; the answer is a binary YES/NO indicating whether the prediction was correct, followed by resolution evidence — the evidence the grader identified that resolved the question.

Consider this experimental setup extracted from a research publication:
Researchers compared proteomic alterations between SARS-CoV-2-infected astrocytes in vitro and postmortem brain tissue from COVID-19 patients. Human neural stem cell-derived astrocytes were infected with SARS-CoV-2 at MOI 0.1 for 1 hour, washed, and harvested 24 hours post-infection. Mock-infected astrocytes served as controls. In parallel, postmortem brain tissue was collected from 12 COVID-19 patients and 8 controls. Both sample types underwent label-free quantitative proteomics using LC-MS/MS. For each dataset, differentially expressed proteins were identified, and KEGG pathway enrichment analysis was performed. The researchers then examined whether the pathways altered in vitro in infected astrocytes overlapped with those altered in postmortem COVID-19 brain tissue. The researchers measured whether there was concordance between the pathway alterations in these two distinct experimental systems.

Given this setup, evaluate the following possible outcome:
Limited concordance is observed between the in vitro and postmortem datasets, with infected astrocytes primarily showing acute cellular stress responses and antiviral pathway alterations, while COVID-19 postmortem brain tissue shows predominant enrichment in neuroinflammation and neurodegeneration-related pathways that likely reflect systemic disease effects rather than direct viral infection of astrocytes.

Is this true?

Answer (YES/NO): NO